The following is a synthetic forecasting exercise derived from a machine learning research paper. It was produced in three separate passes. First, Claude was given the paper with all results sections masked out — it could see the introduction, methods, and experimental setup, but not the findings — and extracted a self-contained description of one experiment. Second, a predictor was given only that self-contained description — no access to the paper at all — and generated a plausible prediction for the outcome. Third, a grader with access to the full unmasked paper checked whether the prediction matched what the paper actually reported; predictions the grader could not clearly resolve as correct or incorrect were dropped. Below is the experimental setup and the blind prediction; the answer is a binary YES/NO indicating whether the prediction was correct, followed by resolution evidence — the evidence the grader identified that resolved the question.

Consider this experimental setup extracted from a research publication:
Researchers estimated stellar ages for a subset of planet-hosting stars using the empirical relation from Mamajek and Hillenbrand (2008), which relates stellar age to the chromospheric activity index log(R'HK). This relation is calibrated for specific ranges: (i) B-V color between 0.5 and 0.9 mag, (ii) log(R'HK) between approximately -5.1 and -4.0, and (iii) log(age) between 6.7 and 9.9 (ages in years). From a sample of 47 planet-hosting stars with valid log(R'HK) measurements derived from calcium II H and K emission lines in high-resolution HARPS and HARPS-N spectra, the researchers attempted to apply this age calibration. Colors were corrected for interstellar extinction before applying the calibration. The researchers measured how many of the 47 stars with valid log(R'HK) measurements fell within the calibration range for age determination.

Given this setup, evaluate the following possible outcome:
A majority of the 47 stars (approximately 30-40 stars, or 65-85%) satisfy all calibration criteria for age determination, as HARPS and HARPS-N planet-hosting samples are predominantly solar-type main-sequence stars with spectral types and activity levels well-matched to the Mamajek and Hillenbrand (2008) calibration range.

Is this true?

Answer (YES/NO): NO